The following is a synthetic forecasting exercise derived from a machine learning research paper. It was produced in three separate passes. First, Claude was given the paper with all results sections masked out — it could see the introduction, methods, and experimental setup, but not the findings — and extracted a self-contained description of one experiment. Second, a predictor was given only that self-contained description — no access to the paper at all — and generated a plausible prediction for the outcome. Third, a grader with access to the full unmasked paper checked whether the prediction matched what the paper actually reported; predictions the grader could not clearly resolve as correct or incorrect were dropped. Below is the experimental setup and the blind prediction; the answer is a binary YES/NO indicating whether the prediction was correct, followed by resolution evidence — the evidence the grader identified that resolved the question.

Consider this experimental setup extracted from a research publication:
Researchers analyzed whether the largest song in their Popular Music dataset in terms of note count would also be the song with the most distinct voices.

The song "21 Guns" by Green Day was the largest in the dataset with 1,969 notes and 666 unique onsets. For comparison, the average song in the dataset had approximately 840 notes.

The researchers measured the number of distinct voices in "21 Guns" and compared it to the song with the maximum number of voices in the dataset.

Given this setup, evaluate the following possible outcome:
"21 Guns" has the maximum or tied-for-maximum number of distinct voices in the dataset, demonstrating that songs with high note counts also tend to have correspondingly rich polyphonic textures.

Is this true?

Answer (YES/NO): NO